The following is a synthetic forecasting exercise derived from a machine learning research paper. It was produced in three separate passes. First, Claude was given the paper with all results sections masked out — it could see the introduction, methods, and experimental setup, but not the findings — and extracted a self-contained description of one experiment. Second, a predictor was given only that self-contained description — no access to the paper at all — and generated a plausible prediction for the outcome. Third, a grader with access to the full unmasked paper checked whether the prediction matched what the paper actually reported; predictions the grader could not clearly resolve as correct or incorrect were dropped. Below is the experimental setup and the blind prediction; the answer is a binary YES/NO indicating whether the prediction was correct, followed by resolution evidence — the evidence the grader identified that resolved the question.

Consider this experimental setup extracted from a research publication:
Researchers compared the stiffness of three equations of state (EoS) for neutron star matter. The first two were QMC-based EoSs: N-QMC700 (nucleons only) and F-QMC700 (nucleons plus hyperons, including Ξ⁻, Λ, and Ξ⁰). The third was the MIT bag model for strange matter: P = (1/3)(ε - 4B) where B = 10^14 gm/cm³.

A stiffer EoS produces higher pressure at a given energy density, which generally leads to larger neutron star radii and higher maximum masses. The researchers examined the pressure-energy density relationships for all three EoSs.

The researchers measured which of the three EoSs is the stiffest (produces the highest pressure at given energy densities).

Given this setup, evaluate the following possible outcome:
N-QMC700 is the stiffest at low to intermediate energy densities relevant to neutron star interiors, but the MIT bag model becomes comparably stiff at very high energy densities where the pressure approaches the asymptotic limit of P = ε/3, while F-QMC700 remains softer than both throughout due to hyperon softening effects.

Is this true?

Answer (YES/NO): NO